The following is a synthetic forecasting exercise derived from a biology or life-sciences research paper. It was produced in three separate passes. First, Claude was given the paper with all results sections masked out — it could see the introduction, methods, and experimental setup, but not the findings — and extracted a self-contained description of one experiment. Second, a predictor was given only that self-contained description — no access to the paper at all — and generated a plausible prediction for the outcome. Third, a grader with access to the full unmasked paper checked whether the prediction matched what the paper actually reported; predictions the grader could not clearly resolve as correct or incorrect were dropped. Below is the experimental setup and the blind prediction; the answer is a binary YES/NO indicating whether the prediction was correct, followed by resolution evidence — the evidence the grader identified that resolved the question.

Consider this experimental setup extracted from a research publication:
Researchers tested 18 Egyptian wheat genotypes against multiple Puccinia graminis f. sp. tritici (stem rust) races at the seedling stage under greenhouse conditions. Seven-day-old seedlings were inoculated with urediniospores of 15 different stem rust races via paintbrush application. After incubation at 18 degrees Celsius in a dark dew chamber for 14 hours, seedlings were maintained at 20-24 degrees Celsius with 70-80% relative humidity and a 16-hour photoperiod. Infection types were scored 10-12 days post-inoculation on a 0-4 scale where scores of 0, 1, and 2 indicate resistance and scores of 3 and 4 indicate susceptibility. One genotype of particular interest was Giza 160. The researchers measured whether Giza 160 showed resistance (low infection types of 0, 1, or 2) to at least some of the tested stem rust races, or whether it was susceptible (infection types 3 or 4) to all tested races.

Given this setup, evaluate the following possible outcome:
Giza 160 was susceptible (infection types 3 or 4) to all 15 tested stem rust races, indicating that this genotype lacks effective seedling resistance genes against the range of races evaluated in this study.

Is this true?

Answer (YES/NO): YES